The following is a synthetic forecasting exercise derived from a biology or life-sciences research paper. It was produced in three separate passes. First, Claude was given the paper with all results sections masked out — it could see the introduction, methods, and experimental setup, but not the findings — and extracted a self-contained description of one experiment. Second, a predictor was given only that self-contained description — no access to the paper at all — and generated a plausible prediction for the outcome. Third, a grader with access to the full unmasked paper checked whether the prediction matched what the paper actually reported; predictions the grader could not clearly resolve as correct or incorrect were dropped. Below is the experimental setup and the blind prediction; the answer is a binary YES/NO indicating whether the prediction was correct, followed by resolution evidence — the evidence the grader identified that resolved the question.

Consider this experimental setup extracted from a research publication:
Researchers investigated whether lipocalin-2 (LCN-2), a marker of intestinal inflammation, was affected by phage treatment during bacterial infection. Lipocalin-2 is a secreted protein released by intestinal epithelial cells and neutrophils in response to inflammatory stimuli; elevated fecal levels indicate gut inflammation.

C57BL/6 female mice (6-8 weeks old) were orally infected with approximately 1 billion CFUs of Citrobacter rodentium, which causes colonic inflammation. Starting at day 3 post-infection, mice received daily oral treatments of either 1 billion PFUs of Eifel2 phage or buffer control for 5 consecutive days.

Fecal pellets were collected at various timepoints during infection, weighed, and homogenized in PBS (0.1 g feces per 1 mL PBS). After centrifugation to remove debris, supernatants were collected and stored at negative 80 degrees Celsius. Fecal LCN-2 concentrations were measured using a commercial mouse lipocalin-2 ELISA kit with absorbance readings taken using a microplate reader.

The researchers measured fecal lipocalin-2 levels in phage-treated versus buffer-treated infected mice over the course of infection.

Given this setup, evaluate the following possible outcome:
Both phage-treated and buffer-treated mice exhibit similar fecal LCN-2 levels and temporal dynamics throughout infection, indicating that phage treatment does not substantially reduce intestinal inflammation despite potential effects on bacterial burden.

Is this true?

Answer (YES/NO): YES